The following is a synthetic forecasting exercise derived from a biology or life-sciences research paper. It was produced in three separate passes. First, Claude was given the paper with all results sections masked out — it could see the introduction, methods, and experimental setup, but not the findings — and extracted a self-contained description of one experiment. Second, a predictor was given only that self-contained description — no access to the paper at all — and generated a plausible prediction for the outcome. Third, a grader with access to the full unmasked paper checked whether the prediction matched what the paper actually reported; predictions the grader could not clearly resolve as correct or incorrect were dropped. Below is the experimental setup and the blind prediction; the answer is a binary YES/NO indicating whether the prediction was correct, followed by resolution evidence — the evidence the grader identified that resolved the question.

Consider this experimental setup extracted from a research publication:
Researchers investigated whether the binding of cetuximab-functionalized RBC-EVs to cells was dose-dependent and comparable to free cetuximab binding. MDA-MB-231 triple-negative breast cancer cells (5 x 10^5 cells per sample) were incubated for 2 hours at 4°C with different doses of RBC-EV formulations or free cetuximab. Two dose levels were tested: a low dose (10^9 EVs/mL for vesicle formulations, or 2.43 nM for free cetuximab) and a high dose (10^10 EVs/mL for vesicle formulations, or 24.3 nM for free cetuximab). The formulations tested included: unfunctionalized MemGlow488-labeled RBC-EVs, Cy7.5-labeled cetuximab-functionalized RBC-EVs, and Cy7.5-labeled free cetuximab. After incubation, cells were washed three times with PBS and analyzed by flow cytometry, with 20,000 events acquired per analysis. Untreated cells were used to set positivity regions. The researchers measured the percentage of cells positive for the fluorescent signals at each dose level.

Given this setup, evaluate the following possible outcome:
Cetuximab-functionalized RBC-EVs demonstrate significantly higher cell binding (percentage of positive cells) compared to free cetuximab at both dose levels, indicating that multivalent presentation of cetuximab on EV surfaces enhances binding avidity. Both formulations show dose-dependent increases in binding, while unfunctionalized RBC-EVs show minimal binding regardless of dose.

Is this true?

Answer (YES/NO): NO